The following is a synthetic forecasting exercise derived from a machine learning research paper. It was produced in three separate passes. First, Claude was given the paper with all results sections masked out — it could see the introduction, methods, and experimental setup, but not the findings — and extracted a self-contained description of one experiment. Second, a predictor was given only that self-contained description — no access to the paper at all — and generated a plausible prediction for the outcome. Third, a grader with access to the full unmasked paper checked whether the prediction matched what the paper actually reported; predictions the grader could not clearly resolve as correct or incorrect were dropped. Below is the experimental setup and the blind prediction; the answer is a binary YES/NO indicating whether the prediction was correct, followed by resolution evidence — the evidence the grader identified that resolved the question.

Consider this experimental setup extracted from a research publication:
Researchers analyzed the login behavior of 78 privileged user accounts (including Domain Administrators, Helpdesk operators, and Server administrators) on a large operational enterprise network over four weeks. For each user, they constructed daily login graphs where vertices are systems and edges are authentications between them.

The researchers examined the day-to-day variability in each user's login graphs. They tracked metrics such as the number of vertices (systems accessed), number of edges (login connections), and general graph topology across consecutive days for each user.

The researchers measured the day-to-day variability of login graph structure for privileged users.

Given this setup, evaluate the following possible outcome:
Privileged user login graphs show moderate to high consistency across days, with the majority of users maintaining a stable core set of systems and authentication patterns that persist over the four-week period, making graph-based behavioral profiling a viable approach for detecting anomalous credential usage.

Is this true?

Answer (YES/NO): NO